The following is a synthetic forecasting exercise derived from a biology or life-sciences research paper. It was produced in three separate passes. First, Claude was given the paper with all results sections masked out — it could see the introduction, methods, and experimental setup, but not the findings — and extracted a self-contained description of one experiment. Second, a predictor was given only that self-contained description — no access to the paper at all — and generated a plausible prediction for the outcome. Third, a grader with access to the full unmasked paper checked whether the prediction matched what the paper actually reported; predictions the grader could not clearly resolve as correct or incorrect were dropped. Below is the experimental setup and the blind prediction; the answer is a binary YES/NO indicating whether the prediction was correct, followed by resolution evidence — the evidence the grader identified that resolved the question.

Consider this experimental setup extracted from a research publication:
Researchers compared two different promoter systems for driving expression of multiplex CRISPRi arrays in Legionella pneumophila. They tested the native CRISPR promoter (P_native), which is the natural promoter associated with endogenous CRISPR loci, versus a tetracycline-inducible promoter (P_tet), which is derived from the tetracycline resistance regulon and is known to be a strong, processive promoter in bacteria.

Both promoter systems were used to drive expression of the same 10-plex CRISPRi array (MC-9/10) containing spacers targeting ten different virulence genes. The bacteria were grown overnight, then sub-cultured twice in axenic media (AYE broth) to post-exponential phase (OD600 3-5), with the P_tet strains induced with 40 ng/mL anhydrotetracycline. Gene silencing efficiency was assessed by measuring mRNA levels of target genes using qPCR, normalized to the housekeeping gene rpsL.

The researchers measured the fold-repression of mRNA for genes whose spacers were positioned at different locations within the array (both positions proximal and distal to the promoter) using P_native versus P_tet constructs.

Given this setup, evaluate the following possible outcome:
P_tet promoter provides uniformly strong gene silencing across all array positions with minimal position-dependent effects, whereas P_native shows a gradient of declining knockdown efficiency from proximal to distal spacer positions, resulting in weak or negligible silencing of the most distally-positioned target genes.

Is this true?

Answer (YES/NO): NO